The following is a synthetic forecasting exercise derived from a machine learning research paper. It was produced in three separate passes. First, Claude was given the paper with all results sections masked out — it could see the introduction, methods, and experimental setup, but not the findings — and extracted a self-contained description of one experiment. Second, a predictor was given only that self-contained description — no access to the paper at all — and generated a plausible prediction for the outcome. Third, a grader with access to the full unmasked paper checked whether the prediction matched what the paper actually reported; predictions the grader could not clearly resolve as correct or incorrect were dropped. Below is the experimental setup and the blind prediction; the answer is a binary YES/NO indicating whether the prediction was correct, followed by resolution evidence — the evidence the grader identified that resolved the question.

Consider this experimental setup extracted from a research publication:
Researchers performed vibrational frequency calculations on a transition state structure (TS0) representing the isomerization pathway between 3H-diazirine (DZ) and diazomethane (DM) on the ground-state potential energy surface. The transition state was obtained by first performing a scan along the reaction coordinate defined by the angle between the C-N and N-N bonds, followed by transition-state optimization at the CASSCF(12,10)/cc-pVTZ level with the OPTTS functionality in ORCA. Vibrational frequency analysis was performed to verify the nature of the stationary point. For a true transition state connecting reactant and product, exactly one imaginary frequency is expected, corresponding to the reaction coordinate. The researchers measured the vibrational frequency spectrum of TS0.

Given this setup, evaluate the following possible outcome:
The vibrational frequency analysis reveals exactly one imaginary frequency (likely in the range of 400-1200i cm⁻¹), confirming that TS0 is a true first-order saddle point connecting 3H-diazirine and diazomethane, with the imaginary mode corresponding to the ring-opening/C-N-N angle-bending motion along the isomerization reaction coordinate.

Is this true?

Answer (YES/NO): YES